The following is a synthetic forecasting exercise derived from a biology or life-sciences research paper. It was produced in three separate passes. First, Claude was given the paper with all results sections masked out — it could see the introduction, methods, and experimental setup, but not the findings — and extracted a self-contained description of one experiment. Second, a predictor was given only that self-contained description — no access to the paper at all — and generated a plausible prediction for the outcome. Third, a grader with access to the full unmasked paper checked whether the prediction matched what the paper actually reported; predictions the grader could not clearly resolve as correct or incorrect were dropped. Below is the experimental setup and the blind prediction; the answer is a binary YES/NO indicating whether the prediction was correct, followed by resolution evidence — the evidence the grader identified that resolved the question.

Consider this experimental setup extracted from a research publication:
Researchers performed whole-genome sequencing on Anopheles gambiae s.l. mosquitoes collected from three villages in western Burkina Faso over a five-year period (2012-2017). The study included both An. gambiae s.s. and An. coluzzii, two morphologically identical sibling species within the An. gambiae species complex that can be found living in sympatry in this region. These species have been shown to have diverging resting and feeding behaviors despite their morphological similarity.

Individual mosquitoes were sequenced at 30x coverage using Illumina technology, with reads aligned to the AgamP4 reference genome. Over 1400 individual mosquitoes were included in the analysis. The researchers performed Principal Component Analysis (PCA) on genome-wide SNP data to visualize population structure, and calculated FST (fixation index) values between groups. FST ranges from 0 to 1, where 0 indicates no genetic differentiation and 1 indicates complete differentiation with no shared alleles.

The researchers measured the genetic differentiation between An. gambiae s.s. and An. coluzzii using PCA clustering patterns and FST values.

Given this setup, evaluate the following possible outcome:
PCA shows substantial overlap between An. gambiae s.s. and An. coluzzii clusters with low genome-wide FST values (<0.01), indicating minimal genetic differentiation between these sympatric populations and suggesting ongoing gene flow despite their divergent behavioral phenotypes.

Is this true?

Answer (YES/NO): NO